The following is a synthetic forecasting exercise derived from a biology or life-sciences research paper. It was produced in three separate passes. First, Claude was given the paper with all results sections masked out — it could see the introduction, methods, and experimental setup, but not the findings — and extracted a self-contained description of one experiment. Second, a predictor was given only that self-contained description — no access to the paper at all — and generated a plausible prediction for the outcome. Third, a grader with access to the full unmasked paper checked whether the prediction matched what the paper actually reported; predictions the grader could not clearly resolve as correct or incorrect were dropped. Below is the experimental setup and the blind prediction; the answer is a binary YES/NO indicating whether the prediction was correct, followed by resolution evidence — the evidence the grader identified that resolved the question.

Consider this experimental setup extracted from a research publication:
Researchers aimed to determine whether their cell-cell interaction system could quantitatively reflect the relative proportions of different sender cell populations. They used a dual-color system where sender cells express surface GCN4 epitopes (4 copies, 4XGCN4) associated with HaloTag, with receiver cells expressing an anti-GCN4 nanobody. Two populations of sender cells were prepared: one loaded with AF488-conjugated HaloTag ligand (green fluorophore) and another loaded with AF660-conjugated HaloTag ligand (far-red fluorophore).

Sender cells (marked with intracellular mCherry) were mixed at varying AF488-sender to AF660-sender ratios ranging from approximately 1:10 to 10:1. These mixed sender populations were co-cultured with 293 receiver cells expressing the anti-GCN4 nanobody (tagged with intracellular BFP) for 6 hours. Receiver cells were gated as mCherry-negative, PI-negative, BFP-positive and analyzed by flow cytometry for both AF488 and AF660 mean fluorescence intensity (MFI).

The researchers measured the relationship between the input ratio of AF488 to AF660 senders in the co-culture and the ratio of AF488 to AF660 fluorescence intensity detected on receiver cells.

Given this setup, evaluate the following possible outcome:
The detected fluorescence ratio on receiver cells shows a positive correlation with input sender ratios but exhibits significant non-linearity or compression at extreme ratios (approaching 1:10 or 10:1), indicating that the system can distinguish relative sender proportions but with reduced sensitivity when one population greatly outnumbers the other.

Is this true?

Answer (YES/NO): NO